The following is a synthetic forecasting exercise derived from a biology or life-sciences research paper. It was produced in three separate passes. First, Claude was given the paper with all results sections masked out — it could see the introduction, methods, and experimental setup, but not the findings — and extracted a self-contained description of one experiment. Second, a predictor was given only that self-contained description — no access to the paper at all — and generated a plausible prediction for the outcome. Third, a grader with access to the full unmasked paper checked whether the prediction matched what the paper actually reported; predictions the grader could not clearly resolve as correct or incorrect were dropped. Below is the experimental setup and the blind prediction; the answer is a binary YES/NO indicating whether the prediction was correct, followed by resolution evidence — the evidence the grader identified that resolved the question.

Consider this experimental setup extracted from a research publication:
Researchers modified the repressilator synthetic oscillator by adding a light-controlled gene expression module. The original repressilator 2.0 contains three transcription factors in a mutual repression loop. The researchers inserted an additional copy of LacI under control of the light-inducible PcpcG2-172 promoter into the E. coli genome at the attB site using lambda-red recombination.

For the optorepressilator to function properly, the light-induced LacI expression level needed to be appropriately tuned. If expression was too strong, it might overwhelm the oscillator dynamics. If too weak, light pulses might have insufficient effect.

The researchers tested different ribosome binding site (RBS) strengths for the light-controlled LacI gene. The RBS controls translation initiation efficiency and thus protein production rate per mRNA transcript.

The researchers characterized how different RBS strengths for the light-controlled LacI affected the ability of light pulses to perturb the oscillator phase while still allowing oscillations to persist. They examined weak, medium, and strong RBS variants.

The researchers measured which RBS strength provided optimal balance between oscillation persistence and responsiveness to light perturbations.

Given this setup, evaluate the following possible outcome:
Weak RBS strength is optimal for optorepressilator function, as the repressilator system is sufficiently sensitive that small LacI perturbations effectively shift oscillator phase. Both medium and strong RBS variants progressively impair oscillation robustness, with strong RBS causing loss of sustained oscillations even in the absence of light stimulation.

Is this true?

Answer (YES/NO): NO